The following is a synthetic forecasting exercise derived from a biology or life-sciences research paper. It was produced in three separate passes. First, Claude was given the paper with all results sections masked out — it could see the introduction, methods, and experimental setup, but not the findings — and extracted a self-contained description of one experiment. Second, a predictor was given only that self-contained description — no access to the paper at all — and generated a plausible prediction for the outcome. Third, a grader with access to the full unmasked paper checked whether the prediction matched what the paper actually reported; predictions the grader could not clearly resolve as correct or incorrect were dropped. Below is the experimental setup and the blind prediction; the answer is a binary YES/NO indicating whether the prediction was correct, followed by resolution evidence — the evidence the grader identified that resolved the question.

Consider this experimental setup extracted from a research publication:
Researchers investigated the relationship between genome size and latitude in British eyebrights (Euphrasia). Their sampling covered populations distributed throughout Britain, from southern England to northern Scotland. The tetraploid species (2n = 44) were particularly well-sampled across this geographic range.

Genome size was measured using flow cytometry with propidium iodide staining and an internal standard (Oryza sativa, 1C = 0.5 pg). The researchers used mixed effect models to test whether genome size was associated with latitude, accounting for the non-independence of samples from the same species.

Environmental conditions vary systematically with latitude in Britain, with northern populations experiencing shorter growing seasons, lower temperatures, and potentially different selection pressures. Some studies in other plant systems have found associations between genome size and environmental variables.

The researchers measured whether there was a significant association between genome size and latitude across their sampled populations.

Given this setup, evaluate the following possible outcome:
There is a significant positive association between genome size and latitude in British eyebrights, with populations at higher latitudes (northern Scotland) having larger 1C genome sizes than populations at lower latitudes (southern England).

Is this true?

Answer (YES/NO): NO